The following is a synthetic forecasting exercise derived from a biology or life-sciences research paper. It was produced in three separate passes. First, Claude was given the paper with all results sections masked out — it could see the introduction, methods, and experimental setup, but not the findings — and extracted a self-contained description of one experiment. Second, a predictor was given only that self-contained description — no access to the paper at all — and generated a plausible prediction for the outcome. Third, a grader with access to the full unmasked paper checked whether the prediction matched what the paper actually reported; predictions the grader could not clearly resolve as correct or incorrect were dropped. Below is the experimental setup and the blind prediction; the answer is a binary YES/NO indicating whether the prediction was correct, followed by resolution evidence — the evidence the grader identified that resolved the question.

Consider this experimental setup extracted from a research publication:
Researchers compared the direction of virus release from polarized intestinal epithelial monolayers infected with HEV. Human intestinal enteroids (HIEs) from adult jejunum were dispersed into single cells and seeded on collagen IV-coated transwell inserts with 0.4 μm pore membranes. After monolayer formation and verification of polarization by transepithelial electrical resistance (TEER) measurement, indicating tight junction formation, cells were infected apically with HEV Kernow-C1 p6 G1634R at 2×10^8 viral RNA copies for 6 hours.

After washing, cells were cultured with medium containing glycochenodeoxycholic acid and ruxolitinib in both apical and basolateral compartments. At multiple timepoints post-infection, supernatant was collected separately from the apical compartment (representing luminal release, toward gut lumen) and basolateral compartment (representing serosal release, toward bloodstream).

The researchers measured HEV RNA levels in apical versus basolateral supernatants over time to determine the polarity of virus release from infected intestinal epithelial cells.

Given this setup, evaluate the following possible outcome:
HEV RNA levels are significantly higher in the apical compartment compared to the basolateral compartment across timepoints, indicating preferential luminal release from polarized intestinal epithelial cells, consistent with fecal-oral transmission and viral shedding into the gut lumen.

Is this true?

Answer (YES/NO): YES